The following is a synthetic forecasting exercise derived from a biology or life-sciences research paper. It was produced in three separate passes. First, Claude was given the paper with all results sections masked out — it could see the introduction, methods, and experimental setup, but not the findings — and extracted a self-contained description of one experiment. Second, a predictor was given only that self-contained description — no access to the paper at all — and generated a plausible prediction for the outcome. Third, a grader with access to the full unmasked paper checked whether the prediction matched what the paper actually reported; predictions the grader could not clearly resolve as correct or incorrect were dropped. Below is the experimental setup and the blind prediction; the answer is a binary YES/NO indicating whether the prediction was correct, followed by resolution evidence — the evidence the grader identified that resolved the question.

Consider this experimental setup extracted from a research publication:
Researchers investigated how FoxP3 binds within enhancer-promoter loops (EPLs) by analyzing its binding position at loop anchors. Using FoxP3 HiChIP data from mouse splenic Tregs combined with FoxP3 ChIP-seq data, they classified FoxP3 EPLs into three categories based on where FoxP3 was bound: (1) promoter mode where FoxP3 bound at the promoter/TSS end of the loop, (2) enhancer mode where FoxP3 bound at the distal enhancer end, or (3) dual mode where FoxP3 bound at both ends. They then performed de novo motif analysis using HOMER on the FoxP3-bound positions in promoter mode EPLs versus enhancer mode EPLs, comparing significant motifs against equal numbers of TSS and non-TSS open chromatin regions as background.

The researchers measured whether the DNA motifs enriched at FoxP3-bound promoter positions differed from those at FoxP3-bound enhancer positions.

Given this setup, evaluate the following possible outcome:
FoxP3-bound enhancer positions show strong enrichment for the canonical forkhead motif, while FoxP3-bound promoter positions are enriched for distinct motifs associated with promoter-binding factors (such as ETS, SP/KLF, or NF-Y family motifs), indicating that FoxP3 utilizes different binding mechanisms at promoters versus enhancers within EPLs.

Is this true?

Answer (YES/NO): NO